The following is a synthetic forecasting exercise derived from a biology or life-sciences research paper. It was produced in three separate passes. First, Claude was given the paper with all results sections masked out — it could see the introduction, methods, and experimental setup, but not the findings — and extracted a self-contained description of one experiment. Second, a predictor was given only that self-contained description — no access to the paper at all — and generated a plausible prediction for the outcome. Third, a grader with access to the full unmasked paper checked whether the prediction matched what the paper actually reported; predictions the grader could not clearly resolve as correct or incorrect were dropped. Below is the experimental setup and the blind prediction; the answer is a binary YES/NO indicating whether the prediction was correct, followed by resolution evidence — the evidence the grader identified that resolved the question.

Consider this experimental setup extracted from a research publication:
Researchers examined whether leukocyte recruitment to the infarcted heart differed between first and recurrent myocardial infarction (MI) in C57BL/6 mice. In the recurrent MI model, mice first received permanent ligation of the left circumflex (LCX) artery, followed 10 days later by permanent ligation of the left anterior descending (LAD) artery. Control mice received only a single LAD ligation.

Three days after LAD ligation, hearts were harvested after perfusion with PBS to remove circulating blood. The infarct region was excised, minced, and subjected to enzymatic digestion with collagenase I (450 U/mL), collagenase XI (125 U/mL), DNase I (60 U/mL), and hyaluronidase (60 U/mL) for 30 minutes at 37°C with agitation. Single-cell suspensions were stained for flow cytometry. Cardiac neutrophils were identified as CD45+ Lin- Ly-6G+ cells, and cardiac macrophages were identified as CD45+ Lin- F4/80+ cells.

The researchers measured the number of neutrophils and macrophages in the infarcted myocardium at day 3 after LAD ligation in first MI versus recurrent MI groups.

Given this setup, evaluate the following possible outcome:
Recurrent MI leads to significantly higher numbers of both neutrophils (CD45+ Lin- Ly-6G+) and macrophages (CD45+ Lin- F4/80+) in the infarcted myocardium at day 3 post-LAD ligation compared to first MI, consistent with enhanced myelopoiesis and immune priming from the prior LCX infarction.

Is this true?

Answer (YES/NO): NO